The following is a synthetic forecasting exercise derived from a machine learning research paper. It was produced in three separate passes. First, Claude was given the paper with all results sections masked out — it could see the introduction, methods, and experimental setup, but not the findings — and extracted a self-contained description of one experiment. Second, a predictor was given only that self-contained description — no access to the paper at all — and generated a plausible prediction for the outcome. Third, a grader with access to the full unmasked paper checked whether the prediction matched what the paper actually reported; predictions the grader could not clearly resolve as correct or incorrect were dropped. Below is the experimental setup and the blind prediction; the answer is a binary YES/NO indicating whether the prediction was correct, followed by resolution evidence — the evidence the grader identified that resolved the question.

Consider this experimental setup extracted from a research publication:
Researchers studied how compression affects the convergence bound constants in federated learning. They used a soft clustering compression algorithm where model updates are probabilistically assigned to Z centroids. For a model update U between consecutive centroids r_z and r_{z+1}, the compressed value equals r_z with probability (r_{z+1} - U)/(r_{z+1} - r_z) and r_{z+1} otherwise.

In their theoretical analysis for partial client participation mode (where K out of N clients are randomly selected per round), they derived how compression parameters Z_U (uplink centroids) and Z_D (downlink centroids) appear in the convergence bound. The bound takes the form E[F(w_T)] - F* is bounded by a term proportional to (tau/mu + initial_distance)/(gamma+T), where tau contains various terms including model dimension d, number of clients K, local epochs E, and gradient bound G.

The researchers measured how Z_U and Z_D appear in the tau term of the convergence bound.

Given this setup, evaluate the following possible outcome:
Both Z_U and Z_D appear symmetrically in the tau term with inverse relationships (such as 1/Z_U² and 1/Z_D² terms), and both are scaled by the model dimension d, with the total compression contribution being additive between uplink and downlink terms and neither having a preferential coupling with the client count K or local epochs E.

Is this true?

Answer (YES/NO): NO